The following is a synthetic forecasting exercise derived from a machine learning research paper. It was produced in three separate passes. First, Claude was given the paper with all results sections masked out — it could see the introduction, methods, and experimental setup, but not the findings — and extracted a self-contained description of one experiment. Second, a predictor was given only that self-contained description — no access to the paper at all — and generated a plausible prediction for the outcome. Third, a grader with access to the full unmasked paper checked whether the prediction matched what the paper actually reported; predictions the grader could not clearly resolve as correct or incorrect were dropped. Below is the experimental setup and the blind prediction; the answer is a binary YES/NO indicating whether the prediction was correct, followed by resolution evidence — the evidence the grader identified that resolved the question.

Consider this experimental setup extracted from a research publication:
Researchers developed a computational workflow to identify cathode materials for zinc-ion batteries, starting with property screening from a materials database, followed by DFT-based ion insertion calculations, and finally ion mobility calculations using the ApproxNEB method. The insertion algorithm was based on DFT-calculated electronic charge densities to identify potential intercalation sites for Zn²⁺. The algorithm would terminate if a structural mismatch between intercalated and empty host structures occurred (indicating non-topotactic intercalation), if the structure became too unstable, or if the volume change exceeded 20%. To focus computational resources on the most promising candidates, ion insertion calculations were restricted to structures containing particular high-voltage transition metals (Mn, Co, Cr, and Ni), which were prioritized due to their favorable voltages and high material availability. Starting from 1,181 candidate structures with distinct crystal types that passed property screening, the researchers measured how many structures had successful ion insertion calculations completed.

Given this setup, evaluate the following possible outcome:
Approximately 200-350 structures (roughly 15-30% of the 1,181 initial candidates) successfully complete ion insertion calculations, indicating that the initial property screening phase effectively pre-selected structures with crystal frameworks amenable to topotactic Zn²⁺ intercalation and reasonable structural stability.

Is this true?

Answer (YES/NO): YES